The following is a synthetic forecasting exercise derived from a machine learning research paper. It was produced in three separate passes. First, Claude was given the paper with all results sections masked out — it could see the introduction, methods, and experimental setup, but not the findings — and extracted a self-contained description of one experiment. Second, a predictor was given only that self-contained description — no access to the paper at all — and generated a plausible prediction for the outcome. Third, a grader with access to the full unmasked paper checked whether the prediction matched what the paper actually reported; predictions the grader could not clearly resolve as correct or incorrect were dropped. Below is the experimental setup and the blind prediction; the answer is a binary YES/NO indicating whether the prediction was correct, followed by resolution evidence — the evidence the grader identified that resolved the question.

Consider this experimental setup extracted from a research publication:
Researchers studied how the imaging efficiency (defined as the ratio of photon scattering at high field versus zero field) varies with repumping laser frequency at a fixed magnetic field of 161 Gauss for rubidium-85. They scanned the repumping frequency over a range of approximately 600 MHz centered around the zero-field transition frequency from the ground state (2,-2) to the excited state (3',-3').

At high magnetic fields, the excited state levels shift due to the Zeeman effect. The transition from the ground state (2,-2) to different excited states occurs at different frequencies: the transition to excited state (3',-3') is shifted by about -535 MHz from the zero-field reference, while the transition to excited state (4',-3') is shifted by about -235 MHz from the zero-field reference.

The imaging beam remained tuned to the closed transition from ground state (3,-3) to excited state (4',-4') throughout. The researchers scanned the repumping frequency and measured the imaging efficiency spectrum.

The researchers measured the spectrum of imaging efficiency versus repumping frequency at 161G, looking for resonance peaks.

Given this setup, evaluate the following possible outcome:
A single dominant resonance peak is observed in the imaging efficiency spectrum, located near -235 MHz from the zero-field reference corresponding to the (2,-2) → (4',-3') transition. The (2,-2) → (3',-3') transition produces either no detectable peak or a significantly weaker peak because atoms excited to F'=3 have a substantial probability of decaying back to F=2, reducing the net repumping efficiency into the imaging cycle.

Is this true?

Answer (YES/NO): NO